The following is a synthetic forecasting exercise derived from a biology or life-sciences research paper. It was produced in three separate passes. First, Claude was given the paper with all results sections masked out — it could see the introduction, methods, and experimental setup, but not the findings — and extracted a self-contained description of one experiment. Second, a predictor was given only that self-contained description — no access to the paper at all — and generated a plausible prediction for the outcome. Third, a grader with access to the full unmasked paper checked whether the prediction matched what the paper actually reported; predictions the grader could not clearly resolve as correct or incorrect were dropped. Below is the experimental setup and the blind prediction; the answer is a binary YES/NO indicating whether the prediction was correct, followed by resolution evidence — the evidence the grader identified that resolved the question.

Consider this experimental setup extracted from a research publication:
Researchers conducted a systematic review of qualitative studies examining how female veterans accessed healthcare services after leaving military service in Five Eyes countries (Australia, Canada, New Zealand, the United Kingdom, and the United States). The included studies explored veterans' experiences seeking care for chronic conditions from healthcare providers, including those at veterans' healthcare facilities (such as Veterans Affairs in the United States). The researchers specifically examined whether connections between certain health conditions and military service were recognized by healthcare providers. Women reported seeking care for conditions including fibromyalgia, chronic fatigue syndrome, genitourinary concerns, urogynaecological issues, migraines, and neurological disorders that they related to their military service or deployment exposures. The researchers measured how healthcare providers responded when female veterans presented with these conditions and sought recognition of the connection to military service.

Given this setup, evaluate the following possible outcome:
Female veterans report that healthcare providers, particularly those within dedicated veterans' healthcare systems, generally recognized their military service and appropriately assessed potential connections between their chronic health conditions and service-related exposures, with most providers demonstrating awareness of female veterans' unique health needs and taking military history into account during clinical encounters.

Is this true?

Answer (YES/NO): NO